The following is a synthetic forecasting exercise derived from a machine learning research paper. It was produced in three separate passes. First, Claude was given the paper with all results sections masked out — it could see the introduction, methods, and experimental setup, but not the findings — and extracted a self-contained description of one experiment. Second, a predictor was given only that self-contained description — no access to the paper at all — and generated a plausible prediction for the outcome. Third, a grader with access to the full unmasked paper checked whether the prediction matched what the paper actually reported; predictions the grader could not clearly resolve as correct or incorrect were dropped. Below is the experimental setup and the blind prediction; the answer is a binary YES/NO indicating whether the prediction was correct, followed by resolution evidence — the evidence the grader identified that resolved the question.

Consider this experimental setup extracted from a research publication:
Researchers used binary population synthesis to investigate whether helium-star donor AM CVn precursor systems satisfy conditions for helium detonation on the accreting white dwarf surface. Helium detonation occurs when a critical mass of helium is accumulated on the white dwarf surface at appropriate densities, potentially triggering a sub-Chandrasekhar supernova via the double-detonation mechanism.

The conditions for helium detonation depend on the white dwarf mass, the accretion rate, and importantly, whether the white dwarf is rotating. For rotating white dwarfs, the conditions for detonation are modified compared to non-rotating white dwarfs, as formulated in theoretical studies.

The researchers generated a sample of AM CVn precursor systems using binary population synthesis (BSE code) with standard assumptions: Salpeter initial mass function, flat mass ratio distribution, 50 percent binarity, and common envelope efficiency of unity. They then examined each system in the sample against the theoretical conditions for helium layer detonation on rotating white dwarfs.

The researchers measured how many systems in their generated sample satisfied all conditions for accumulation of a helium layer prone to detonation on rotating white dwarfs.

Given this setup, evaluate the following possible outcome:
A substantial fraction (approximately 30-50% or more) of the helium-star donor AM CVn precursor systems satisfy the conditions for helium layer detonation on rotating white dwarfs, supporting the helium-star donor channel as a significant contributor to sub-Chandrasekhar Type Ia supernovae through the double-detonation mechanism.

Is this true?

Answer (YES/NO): NO